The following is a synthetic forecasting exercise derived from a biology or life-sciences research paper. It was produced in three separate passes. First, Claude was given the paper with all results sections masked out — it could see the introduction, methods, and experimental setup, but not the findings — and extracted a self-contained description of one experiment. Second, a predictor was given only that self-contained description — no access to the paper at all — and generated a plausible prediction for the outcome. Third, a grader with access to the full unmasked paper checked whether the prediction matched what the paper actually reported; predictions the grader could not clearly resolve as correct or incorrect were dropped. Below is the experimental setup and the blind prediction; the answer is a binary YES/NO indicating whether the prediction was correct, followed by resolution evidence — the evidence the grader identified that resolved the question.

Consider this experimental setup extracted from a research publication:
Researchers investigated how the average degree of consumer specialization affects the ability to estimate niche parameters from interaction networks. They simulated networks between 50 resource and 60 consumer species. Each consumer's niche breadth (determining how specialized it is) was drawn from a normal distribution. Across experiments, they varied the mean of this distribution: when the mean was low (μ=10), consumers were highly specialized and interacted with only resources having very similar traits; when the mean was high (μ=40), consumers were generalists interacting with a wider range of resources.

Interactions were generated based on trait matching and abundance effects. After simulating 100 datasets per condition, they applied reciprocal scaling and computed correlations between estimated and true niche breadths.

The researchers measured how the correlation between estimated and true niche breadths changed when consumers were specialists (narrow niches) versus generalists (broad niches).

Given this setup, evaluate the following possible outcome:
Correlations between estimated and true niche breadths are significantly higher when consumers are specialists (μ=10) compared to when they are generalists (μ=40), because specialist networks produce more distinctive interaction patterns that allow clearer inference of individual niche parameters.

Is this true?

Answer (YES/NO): NO